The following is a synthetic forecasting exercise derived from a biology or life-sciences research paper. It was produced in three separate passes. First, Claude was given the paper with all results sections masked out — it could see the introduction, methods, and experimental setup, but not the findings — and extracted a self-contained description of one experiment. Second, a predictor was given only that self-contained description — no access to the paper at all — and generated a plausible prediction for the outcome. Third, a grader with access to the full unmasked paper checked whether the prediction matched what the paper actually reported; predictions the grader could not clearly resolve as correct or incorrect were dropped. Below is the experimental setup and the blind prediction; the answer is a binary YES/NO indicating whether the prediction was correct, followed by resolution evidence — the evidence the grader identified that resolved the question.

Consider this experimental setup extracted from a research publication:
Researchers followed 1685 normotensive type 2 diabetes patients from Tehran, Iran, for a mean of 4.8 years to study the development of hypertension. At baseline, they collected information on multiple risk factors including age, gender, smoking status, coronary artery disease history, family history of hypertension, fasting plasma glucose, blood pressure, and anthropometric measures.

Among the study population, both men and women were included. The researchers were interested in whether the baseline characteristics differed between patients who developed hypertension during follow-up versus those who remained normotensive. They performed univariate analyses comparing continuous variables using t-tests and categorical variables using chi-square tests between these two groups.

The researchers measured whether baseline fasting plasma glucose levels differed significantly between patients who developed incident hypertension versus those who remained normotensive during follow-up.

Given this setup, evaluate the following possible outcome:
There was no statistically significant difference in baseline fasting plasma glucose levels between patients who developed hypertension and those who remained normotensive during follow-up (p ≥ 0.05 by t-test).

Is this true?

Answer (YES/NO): YES